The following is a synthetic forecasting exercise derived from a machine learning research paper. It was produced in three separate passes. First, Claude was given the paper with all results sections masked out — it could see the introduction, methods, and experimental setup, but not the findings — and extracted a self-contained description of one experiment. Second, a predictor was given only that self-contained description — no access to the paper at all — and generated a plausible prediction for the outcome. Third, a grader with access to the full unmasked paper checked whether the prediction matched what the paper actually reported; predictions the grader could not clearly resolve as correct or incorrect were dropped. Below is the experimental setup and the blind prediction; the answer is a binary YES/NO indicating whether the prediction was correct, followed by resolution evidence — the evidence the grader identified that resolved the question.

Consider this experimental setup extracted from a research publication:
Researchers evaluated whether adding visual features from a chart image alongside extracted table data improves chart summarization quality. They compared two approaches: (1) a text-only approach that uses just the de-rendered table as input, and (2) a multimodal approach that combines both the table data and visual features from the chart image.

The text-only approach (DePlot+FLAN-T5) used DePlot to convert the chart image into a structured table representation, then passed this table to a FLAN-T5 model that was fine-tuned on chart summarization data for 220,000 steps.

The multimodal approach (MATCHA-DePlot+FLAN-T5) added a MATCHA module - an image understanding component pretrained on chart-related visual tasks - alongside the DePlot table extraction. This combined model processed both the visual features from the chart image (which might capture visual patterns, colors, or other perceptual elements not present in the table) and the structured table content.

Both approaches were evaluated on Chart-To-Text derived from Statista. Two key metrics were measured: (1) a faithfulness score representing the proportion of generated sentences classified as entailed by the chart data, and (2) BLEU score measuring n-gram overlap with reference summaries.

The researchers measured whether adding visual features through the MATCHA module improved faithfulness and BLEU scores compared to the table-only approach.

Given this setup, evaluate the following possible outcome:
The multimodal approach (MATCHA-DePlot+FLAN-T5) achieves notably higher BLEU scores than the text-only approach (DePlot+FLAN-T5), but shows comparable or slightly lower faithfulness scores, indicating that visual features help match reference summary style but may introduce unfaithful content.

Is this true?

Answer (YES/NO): NO